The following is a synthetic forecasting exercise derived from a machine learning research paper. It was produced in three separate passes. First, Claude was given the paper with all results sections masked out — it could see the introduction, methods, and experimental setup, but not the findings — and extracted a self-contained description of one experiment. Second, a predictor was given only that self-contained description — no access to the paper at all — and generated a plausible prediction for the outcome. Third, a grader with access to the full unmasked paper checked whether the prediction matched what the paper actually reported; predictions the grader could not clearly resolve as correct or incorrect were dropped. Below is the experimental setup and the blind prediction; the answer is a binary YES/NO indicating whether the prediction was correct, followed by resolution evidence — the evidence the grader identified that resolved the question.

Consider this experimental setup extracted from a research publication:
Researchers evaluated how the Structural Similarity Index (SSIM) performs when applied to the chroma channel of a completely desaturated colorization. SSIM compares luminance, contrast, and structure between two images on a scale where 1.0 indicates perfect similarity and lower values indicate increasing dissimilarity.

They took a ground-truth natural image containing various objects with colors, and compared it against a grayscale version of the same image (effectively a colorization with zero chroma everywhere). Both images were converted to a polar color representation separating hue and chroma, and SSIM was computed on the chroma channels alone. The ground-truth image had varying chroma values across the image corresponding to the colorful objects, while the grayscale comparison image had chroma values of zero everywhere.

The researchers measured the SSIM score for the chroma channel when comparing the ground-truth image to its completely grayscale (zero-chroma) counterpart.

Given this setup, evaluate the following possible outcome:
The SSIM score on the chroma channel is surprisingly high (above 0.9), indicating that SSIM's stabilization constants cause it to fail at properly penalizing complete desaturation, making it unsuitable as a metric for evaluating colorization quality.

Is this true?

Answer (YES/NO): NO